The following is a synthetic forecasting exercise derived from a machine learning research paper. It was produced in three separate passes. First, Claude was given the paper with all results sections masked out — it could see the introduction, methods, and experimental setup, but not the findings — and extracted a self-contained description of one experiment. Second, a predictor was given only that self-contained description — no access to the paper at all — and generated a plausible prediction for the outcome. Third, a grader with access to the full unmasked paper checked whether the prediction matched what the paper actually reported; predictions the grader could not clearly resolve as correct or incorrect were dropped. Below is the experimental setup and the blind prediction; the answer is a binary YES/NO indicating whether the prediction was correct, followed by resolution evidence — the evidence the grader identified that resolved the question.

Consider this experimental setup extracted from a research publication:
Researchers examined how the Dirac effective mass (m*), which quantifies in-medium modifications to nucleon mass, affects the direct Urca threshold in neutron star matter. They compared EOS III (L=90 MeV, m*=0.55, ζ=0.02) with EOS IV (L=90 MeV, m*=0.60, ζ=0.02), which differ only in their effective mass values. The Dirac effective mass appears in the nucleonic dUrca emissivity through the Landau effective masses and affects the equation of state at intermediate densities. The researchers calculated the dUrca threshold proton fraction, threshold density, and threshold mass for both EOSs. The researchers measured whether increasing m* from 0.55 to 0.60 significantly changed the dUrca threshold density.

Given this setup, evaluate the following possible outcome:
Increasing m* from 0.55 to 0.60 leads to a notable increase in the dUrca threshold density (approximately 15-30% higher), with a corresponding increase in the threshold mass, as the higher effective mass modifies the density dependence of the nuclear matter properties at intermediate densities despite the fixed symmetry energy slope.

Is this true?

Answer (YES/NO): NO